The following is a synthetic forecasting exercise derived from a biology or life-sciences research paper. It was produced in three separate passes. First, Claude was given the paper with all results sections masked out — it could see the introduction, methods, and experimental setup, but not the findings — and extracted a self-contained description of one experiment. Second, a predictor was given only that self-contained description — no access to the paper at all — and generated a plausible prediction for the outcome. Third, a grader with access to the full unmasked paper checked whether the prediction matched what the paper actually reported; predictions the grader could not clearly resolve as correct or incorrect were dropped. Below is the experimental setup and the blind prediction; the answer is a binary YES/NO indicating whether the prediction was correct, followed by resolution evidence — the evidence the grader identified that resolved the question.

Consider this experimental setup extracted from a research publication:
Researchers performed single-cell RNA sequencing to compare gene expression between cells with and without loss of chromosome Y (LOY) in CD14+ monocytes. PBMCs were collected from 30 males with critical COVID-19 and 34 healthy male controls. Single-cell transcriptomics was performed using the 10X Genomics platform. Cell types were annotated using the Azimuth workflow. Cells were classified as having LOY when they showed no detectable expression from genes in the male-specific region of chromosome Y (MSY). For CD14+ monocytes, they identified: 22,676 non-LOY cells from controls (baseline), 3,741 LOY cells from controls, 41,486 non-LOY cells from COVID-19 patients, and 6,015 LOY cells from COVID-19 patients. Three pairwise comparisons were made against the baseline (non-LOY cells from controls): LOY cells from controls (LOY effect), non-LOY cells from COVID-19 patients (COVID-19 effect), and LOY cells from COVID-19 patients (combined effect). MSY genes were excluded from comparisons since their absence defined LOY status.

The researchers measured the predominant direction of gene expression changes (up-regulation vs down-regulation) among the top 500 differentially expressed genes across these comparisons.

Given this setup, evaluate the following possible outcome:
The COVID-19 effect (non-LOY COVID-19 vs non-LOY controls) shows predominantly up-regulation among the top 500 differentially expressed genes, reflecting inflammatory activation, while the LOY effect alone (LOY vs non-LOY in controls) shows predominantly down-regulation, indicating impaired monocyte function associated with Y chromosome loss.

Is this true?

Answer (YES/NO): NO